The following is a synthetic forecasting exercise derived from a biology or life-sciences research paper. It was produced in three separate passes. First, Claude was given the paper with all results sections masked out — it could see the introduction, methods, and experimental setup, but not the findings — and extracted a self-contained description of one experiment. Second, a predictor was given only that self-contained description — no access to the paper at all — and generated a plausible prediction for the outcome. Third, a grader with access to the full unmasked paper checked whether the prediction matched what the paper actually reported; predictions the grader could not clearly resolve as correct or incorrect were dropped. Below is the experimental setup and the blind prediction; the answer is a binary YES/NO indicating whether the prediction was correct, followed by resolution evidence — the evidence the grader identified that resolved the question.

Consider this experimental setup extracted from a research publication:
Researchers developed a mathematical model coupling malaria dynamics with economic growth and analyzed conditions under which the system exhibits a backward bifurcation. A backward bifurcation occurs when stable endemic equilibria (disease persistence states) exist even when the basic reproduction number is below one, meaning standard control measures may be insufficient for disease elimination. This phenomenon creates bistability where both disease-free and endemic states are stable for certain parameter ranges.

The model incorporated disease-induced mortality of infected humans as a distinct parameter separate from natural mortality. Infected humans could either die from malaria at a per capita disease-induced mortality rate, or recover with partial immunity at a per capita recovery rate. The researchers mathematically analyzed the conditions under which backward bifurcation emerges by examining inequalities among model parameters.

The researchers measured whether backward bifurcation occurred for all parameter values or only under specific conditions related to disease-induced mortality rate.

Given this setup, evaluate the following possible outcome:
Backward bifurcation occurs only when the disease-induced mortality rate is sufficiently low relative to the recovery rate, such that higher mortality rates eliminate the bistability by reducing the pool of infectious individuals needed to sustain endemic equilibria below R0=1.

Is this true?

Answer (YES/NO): NO